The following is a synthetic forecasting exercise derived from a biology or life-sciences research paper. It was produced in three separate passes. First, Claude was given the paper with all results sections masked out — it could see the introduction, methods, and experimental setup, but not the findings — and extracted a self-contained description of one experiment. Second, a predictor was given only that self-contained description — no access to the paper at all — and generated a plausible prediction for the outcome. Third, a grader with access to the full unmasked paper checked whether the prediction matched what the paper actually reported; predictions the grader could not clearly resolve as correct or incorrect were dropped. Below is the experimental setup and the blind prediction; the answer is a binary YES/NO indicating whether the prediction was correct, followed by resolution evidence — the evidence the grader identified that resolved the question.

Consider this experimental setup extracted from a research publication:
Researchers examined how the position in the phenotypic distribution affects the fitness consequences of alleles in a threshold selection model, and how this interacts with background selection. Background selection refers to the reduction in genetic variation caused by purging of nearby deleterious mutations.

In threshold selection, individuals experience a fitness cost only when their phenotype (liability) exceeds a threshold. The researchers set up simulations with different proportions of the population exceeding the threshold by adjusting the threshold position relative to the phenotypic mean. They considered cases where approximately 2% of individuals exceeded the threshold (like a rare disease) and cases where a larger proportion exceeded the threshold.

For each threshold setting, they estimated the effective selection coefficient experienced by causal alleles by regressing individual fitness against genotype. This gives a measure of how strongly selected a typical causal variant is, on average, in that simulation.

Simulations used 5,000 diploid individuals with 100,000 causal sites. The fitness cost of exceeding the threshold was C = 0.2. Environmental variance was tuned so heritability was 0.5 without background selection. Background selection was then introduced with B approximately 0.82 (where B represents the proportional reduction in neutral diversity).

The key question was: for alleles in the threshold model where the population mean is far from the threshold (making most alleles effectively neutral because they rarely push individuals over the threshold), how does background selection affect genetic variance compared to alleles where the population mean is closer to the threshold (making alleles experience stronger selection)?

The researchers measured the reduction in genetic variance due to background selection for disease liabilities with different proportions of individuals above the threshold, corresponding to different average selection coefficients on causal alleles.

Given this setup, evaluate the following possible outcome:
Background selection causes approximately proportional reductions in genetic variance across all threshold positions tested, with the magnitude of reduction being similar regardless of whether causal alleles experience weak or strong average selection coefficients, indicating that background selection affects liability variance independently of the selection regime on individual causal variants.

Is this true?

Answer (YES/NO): NO